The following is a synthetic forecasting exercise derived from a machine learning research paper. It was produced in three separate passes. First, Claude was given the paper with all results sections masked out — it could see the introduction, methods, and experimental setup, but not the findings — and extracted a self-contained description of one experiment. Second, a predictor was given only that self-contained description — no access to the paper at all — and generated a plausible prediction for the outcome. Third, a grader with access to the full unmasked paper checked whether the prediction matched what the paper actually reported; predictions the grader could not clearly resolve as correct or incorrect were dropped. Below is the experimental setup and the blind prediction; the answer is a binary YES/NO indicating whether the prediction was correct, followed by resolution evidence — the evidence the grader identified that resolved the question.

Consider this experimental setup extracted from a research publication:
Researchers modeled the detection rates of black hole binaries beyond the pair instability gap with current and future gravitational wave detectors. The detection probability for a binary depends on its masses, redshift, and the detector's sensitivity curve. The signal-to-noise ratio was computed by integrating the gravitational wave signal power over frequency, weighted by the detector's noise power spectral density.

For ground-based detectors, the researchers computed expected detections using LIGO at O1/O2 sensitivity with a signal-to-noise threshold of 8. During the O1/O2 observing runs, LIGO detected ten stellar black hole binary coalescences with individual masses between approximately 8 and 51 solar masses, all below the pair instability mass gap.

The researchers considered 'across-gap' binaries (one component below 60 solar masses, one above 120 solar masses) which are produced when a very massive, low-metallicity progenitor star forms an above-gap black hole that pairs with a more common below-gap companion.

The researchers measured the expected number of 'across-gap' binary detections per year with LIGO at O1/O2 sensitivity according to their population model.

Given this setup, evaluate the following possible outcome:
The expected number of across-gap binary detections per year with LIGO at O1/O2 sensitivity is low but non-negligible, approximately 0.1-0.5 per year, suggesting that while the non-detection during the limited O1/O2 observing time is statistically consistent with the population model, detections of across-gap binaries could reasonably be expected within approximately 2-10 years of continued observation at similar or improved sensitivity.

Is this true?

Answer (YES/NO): NO